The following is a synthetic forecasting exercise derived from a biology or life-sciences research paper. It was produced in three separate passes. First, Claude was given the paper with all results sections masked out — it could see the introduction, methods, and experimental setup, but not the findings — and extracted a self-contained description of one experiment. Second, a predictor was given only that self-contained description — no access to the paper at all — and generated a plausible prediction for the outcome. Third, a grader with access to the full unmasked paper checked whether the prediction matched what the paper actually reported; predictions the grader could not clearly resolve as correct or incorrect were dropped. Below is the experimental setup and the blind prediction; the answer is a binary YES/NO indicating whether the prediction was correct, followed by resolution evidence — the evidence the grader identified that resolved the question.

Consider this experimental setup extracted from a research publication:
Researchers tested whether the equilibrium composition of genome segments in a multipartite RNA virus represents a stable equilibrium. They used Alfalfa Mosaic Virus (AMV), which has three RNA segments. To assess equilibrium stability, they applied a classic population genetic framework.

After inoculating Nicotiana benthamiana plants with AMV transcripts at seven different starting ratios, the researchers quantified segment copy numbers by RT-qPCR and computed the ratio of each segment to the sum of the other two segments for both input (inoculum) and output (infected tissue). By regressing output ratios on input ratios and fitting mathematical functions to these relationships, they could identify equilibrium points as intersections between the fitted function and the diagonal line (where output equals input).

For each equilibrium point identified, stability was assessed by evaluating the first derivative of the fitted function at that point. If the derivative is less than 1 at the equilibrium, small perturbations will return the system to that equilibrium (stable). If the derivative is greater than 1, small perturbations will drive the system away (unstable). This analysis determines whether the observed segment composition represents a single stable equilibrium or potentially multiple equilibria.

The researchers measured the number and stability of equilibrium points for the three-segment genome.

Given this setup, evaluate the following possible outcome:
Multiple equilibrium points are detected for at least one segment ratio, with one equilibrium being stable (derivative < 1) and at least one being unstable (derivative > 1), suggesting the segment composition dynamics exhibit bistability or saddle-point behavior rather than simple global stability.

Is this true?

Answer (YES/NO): NO